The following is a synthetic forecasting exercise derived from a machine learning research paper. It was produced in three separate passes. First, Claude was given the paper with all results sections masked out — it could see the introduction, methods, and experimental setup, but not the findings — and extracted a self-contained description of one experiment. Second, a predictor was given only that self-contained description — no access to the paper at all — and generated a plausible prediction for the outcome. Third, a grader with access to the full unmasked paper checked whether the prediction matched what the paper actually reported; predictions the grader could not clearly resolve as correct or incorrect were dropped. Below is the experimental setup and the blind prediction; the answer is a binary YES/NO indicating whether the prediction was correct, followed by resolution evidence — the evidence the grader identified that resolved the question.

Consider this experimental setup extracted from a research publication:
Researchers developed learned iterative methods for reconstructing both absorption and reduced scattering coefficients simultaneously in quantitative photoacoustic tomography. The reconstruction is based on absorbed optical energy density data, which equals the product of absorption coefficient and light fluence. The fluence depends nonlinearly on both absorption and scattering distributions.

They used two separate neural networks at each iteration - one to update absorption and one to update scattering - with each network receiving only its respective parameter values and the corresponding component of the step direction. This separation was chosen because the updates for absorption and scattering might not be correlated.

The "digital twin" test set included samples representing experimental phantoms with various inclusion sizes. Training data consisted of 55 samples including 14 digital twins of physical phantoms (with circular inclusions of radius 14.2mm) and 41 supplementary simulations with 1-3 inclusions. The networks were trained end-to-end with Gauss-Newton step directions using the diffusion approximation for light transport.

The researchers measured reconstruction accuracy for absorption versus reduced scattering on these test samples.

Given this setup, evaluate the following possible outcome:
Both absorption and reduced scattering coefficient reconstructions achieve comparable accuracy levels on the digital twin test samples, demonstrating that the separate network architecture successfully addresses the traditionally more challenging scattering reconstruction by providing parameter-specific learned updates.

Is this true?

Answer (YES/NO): YES